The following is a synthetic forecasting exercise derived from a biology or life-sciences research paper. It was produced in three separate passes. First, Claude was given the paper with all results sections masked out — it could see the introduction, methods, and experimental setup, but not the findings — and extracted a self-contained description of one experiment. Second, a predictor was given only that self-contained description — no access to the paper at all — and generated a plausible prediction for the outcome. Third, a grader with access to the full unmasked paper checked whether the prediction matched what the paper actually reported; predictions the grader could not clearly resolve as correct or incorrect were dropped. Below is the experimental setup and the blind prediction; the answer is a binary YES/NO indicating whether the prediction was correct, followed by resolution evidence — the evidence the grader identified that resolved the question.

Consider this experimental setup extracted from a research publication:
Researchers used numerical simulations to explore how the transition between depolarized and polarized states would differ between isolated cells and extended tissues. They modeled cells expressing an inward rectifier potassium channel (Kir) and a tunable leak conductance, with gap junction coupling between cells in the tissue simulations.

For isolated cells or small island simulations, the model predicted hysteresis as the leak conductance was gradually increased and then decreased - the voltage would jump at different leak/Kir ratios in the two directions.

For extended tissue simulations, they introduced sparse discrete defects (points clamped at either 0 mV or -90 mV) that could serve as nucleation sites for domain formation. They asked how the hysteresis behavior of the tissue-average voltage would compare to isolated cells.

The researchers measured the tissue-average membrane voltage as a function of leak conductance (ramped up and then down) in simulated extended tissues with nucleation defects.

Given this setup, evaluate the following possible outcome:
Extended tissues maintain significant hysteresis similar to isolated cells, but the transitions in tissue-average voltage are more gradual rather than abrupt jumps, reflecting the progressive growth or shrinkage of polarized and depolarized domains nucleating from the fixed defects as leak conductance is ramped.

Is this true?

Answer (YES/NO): NO